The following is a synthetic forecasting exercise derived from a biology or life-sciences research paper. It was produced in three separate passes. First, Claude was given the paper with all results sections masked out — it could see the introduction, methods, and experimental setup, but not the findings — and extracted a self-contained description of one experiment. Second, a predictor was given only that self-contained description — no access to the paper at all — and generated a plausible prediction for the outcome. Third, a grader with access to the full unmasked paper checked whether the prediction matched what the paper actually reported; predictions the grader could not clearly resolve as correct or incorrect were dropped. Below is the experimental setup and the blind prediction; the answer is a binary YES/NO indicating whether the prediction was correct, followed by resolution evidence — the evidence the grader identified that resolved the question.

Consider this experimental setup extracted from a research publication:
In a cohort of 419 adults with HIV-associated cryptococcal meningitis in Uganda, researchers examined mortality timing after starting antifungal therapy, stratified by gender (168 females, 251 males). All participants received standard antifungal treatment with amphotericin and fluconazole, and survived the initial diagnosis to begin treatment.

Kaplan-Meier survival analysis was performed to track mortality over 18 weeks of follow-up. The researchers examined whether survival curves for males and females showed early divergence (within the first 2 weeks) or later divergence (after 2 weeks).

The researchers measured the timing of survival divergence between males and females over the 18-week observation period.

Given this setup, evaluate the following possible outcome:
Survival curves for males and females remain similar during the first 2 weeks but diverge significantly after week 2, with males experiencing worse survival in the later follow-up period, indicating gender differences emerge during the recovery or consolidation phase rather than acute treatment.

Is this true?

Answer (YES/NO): NO